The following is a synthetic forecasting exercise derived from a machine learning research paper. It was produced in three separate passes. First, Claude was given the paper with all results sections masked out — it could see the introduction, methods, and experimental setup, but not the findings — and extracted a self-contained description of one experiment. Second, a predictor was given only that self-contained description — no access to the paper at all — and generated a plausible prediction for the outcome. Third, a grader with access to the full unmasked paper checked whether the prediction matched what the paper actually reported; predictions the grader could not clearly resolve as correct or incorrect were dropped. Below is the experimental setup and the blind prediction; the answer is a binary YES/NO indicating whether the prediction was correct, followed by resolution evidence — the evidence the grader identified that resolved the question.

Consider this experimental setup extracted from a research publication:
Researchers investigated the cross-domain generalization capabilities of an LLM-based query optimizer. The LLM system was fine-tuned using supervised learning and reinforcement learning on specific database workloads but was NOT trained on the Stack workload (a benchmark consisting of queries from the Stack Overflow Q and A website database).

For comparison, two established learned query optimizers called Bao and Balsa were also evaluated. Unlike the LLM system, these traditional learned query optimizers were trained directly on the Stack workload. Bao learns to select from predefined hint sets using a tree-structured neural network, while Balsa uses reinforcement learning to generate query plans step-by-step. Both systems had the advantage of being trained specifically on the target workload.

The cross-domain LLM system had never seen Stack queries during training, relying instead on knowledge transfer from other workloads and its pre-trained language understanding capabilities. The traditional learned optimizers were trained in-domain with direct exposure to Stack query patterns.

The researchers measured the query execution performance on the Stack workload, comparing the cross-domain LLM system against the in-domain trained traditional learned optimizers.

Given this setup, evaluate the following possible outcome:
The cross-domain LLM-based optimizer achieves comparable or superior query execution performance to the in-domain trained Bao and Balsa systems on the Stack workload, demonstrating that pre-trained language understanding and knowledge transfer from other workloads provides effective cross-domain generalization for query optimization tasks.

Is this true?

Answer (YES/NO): YES